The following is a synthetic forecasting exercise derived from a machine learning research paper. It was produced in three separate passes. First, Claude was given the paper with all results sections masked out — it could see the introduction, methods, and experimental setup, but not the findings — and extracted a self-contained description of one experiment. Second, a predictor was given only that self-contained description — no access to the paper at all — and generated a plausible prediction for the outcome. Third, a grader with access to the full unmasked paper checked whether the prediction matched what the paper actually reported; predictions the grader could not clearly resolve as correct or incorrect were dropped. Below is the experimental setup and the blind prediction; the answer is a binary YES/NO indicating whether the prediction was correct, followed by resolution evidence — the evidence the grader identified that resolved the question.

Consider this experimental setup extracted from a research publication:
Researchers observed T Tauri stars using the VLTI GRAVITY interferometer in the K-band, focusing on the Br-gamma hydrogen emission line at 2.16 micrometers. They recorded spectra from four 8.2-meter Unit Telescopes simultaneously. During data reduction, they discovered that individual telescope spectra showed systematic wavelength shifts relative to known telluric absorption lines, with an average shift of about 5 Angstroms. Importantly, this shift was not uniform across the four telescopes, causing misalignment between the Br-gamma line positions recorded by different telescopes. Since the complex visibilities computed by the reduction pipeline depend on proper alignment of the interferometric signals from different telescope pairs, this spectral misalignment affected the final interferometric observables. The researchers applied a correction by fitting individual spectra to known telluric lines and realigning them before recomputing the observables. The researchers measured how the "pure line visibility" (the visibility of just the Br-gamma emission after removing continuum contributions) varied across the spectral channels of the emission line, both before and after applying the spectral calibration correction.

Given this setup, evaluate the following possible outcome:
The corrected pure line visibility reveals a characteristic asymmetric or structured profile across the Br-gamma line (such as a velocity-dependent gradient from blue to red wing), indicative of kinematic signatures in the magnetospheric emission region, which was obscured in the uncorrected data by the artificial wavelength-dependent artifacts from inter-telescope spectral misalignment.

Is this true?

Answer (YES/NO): NO